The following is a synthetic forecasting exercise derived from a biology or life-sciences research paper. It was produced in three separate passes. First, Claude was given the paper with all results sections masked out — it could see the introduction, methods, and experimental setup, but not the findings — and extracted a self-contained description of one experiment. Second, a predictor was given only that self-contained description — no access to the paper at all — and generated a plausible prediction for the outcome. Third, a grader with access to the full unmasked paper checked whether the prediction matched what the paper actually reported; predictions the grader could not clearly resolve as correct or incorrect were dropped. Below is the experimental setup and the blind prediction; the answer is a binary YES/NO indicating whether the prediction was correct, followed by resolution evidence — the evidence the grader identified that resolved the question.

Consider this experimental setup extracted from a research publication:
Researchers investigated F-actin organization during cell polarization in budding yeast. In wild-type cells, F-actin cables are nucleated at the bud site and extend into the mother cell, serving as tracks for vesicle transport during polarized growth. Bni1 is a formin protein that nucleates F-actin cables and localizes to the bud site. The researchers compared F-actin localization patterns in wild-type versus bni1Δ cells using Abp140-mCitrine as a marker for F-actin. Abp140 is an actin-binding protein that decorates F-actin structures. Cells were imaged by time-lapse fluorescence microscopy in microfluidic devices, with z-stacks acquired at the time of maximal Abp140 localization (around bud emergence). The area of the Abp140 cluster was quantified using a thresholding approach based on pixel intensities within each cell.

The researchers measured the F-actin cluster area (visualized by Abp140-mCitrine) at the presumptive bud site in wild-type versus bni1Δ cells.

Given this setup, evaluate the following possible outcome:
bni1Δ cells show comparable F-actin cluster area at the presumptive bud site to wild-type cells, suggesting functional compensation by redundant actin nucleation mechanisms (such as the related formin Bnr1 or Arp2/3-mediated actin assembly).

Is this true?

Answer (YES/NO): NO